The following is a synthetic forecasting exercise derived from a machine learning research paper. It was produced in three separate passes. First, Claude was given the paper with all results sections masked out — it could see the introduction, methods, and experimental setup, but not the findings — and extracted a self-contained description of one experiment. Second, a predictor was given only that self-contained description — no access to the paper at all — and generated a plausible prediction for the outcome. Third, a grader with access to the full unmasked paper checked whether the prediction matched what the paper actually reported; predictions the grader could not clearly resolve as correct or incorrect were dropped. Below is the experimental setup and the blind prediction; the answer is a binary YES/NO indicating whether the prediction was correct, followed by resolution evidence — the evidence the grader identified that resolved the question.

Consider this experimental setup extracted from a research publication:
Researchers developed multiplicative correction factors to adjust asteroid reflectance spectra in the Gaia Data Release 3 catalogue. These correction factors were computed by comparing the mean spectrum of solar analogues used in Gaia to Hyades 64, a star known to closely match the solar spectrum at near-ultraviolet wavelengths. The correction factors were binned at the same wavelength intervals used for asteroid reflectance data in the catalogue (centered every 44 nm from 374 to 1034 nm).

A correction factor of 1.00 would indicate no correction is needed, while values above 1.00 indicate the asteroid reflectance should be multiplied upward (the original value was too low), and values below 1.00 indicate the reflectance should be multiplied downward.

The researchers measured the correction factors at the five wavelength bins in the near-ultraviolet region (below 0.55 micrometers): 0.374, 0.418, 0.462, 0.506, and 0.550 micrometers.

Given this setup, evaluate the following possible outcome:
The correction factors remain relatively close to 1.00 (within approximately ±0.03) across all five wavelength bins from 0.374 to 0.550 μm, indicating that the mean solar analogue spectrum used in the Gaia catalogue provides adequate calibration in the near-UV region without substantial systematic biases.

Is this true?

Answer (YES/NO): NO